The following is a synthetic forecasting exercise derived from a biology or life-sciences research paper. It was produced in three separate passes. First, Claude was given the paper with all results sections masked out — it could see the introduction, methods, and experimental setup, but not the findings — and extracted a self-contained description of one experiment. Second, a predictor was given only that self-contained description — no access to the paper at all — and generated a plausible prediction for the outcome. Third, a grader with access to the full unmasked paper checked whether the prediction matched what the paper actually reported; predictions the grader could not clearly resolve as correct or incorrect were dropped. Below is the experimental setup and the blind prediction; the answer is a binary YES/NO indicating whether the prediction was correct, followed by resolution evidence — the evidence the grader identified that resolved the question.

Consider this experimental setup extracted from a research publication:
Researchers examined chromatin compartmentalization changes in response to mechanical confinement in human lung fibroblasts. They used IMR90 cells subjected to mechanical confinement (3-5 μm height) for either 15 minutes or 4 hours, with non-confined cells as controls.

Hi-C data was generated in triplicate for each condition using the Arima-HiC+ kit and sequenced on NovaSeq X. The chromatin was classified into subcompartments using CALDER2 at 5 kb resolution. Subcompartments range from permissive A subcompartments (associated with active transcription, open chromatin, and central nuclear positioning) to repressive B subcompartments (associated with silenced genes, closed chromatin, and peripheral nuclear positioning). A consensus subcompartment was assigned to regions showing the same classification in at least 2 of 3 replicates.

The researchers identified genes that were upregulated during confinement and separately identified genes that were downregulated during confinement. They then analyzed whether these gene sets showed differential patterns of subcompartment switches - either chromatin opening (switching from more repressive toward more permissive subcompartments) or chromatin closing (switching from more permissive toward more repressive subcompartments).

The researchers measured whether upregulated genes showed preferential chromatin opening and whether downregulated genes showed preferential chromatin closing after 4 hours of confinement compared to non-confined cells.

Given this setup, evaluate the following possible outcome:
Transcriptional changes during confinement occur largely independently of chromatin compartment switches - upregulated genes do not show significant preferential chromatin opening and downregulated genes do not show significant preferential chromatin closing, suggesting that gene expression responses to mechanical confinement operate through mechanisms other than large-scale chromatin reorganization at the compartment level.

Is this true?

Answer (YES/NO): NO